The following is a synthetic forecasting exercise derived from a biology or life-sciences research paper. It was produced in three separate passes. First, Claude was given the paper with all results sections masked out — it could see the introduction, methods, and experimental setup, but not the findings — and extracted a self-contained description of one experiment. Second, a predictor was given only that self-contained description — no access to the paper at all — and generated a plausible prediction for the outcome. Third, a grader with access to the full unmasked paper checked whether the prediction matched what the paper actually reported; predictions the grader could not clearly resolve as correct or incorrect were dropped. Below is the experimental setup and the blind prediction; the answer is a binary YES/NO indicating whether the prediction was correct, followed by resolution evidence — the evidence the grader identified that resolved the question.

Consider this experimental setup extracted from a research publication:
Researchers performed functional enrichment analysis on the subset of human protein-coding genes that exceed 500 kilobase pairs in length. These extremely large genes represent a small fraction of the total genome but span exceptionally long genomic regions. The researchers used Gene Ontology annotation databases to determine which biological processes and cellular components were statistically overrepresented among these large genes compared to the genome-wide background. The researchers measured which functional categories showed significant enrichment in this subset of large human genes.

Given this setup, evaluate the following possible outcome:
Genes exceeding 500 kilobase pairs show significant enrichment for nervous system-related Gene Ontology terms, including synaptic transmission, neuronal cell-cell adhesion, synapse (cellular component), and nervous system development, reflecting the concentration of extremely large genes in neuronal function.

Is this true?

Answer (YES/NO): YES